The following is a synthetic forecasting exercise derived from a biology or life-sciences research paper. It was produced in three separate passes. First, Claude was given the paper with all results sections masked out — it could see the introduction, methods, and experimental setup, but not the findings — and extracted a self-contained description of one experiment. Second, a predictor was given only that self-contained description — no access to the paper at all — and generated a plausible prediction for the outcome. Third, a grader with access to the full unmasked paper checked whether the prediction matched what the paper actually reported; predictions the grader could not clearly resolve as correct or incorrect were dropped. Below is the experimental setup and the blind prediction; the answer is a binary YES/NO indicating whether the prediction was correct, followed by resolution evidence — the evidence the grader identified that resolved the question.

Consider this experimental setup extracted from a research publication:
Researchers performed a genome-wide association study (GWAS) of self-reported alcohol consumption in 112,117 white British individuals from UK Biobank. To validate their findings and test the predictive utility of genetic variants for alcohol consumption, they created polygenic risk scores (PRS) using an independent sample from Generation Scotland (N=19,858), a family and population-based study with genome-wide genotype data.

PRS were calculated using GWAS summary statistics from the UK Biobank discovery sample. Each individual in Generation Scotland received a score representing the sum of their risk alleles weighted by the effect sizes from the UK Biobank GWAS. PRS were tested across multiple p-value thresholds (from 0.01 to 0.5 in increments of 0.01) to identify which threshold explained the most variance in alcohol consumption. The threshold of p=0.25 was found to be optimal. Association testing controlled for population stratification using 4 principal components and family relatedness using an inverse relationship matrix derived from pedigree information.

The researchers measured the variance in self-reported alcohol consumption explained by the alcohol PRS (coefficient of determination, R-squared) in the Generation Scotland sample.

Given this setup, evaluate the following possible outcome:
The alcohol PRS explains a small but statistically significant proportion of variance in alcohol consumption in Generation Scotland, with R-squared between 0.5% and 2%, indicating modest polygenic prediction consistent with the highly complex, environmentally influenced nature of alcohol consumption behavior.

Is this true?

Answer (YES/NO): YES